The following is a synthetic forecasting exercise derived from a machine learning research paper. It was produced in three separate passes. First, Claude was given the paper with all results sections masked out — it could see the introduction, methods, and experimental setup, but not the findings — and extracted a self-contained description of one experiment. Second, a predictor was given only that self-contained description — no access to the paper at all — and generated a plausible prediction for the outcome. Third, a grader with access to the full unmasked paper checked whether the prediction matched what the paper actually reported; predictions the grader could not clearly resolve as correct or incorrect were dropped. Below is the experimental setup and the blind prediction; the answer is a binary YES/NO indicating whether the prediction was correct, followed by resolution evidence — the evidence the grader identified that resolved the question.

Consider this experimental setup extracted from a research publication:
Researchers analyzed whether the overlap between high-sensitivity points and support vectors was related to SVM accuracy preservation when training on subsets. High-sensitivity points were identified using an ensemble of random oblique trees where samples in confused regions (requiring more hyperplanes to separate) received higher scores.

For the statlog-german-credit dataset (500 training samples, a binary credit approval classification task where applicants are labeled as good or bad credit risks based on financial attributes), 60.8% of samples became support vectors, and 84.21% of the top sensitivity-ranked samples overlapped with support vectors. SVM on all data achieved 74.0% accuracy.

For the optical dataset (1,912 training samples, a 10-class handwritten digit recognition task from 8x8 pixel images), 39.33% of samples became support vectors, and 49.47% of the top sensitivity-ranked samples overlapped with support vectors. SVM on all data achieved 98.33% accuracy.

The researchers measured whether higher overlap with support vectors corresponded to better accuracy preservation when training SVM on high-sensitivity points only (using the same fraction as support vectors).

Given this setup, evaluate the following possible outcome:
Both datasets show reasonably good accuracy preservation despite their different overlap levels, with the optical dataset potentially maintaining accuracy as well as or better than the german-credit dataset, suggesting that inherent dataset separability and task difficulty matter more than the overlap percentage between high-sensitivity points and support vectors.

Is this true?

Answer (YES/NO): NO